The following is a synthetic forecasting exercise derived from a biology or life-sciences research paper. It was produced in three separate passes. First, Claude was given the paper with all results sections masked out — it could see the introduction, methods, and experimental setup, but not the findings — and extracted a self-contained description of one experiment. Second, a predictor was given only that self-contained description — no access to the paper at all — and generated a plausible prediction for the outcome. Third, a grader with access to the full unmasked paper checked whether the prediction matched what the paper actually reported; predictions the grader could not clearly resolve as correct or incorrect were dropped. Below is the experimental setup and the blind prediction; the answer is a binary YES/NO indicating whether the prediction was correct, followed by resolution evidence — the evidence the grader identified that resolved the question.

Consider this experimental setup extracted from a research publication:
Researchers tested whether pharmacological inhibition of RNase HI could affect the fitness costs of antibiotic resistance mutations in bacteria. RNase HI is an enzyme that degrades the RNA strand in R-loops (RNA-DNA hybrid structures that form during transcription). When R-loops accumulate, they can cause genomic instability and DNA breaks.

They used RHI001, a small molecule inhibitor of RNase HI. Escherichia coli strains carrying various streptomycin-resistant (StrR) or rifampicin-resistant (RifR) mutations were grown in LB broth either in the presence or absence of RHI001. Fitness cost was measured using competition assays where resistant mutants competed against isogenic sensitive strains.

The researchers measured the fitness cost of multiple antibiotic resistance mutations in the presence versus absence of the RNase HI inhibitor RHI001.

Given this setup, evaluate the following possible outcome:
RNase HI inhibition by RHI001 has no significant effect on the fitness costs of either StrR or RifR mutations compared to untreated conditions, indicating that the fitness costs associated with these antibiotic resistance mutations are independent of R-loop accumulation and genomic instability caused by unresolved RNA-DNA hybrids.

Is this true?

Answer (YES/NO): NO